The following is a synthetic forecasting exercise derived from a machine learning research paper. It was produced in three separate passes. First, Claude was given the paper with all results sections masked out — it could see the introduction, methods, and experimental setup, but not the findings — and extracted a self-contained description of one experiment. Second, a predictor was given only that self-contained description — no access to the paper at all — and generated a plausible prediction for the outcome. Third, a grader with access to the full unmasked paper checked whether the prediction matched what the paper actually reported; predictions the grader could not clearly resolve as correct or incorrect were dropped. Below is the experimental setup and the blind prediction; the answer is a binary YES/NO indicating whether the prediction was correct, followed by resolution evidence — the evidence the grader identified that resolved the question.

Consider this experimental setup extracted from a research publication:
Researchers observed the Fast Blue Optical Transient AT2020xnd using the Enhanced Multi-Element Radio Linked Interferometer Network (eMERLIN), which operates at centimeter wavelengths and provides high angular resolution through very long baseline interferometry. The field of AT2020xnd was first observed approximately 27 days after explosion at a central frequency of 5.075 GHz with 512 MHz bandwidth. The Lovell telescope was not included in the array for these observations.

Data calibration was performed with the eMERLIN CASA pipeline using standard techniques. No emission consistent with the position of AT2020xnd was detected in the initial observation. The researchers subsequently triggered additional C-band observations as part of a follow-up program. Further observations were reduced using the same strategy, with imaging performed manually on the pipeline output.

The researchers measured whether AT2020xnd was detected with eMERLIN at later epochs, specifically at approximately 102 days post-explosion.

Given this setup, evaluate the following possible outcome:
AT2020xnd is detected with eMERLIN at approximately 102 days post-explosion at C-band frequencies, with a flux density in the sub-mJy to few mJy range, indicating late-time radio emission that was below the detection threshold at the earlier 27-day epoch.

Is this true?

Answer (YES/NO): YES